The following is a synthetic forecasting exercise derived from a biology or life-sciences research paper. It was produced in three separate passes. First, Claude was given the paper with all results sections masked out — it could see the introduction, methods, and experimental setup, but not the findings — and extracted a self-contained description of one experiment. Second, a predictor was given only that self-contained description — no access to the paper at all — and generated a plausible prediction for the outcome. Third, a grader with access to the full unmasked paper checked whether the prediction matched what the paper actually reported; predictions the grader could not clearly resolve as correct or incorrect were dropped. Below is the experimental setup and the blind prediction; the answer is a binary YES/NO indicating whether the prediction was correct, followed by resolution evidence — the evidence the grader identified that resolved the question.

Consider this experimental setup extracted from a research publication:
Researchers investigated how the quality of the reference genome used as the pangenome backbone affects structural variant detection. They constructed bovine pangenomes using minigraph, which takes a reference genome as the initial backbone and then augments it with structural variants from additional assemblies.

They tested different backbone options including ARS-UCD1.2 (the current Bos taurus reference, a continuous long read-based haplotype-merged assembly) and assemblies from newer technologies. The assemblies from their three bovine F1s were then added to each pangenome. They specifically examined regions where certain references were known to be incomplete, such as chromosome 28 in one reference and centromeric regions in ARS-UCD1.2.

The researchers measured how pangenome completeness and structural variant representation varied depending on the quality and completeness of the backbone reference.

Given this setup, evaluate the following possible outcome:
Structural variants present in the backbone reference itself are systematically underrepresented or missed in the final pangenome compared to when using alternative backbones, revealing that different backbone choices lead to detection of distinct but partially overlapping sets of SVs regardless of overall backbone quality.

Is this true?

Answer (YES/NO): NO